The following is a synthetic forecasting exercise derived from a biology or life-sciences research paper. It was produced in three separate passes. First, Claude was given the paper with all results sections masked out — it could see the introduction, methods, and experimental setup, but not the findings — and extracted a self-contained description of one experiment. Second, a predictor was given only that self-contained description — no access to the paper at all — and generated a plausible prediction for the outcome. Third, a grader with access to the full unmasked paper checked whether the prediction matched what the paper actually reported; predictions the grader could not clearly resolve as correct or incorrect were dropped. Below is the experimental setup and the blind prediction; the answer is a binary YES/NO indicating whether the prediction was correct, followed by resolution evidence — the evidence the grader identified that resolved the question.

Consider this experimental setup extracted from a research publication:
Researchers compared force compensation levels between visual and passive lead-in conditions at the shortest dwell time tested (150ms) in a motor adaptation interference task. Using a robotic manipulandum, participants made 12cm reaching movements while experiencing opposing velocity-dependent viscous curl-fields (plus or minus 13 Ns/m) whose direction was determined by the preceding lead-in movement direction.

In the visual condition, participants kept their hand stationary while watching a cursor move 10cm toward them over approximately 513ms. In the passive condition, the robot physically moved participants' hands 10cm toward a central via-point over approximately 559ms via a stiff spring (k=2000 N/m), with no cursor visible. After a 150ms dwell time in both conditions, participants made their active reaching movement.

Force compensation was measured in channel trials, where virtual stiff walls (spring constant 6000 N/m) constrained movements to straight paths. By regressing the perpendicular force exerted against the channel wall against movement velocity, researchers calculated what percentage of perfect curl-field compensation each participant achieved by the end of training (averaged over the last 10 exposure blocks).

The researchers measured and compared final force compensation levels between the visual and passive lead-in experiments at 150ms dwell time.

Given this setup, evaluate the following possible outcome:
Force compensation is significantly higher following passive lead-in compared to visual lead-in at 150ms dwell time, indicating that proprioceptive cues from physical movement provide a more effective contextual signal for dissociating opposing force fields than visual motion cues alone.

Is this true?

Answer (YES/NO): NO